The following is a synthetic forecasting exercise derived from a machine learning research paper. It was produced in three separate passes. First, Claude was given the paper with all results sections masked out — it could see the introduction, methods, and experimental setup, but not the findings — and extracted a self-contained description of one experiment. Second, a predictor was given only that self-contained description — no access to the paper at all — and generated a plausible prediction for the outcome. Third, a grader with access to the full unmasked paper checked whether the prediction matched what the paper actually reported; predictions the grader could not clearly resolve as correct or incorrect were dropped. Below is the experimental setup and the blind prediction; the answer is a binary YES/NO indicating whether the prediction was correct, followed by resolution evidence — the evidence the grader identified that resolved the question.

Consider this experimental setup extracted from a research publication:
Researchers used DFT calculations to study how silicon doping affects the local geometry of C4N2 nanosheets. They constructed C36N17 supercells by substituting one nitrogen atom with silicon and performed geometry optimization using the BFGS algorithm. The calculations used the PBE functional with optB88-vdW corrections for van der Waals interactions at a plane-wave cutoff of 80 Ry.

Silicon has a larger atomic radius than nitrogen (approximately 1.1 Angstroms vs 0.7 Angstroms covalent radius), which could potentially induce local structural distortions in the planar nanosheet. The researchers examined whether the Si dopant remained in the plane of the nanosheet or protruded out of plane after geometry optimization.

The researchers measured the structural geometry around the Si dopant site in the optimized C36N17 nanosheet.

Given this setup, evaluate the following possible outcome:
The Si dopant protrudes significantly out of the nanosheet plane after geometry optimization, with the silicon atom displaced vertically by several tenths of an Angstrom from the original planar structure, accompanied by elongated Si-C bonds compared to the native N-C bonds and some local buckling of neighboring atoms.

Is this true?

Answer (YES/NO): YES